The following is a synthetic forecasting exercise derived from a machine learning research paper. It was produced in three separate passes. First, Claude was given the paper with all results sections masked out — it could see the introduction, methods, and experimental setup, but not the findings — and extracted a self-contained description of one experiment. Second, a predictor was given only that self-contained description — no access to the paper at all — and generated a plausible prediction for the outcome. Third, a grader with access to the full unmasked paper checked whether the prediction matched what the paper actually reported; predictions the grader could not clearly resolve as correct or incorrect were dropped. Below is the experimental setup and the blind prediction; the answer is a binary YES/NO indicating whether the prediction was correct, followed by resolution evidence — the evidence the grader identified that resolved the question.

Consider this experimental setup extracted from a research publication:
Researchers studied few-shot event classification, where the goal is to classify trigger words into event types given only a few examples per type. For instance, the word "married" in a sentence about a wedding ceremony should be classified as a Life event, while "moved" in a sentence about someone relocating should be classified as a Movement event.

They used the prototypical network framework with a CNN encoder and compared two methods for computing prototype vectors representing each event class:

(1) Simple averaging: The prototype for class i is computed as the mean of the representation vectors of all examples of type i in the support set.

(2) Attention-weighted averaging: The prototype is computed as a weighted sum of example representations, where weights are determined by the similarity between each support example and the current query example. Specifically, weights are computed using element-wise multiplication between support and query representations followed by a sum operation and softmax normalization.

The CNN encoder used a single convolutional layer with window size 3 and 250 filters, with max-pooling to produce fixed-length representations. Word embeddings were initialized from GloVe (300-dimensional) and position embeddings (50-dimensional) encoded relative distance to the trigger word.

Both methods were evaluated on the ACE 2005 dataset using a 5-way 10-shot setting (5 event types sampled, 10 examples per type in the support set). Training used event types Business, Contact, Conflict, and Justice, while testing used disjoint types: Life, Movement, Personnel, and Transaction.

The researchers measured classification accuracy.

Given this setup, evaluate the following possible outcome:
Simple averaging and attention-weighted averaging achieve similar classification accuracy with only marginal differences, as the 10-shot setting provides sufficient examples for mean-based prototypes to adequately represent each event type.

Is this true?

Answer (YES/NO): NO